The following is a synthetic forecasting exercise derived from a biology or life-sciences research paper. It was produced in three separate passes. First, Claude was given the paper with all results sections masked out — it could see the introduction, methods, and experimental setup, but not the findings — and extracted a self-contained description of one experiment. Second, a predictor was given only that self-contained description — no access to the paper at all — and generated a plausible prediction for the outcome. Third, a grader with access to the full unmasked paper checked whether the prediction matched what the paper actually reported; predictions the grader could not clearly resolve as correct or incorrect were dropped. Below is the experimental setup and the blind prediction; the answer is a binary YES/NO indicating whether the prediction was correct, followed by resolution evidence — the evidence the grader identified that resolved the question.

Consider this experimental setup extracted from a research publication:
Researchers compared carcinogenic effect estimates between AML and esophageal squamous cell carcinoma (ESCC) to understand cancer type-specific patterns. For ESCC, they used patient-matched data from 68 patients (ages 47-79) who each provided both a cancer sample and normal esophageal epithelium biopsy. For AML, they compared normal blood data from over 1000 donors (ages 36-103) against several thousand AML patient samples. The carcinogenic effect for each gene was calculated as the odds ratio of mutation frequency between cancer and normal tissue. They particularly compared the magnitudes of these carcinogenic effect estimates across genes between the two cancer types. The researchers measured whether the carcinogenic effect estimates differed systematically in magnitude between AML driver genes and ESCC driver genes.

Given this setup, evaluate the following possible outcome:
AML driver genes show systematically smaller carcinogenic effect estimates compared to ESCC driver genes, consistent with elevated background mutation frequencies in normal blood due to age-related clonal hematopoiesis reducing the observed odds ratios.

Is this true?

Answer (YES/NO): NO